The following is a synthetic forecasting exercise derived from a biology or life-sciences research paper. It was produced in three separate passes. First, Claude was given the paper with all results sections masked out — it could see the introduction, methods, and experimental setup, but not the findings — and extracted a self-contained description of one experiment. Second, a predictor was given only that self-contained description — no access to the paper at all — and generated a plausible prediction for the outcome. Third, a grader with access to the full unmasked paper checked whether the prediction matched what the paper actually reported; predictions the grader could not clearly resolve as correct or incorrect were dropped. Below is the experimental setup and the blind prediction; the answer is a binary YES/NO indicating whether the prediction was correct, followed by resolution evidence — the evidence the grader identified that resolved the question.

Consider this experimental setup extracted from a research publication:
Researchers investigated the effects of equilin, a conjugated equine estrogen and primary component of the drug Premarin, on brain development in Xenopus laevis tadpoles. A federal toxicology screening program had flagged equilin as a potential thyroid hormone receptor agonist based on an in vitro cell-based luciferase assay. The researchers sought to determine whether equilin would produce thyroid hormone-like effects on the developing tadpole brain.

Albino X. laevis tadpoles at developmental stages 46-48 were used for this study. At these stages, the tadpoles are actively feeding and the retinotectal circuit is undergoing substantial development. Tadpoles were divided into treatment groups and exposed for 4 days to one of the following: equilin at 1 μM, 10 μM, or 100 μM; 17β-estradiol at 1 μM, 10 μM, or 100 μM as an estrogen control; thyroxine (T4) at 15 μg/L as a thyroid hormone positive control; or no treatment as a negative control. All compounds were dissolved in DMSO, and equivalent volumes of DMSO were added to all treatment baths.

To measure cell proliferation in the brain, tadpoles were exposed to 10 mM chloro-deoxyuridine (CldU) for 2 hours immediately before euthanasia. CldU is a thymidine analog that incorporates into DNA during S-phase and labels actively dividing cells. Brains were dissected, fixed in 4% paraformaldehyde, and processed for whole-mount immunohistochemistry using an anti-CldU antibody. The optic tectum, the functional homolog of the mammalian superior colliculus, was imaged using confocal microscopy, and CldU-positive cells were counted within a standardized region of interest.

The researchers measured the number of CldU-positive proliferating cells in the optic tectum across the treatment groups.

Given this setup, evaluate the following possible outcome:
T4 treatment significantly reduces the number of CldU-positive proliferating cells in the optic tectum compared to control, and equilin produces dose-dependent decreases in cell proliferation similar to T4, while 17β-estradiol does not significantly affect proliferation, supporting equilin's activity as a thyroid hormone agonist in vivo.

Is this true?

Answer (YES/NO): NO